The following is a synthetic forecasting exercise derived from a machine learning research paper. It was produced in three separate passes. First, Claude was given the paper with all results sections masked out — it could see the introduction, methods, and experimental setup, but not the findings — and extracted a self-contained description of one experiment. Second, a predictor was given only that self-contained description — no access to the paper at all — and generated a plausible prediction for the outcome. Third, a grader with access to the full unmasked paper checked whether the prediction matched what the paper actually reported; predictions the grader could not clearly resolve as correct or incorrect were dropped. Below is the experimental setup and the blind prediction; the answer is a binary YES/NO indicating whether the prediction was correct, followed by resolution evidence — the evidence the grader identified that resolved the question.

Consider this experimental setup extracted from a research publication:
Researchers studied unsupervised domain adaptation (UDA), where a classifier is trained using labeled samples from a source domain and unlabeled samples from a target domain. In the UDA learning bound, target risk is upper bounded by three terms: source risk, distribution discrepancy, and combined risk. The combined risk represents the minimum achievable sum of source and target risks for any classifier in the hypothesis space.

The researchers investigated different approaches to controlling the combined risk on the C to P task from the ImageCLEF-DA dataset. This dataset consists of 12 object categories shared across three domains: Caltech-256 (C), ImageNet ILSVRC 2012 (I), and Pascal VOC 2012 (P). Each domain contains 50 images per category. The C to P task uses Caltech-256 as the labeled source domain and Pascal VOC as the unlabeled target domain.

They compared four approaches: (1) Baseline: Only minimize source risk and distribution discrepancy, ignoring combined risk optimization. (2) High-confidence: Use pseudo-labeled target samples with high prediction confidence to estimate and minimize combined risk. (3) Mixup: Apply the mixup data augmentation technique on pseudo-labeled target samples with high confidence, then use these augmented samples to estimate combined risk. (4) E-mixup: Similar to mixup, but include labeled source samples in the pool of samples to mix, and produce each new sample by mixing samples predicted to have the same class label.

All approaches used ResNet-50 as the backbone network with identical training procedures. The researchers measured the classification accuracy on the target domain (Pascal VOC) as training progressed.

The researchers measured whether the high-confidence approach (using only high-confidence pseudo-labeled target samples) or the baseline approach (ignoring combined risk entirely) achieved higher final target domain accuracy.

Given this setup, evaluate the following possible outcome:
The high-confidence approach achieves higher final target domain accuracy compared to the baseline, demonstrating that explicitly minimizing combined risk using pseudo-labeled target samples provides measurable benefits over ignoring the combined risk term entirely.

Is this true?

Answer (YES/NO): YES